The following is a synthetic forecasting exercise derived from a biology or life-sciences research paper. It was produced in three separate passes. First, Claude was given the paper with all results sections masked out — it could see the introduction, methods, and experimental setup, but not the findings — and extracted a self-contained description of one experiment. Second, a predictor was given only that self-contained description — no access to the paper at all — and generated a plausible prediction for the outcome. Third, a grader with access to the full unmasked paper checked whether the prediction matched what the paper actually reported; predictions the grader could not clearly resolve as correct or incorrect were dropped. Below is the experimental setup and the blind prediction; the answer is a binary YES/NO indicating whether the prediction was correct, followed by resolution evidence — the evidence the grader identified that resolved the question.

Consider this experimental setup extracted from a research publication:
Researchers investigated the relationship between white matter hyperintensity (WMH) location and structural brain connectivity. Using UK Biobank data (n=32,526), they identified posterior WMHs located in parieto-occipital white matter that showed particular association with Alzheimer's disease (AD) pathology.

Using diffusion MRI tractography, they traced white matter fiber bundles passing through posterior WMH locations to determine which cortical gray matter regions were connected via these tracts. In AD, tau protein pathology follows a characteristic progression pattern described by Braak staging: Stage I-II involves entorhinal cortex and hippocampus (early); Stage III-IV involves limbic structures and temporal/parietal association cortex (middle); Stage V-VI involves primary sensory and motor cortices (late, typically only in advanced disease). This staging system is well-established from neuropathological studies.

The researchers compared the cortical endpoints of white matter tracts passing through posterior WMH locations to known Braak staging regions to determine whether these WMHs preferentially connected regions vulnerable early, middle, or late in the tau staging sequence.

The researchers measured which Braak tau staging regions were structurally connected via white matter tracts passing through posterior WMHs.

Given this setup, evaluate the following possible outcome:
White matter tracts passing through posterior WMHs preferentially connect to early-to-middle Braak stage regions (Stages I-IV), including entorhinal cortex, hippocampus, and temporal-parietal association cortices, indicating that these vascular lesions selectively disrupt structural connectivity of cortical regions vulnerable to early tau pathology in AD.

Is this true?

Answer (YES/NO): NO